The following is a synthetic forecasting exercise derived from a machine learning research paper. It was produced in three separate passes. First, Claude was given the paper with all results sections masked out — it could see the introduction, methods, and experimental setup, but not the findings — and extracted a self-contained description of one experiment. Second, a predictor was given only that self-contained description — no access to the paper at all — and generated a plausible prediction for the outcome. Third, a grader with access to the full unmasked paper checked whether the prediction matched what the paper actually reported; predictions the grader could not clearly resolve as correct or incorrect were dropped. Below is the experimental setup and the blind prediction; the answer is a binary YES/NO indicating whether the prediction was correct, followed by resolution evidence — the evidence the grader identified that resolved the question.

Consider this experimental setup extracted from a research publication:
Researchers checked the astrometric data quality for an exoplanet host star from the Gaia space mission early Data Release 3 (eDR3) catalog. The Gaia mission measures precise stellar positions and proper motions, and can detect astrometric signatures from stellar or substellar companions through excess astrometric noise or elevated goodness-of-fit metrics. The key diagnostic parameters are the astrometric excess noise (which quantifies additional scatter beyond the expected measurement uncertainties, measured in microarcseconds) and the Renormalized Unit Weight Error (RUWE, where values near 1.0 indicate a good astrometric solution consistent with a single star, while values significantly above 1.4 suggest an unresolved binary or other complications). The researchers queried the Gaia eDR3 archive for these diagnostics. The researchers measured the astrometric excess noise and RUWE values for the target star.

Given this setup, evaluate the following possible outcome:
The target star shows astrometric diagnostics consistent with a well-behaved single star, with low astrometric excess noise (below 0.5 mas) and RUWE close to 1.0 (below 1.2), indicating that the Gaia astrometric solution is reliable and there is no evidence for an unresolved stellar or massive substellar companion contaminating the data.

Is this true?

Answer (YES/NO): YES